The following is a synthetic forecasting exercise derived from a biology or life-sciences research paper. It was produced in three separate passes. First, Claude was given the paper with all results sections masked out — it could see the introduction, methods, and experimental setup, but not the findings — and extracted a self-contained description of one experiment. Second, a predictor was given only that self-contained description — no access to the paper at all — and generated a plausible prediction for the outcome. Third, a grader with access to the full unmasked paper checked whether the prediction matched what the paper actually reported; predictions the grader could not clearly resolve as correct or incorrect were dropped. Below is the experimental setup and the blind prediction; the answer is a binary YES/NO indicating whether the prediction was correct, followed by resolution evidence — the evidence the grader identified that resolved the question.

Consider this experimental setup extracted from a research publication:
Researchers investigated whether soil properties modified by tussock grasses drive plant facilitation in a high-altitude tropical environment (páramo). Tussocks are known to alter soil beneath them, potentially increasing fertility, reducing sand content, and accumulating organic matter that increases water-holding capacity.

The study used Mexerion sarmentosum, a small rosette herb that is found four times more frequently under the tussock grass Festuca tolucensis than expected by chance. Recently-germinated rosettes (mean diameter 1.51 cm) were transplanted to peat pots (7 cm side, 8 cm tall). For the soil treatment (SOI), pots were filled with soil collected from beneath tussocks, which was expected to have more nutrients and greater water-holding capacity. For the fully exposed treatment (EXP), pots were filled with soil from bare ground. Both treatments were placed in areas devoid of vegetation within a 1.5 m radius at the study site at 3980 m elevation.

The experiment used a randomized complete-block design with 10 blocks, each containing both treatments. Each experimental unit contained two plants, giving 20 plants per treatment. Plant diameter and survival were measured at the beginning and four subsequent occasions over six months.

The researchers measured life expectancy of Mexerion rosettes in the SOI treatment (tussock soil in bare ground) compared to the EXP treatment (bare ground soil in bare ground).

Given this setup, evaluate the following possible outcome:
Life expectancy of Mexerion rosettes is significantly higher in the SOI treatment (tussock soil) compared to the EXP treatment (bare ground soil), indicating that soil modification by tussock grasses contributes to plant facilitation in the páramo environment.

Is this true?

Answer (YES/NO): NO